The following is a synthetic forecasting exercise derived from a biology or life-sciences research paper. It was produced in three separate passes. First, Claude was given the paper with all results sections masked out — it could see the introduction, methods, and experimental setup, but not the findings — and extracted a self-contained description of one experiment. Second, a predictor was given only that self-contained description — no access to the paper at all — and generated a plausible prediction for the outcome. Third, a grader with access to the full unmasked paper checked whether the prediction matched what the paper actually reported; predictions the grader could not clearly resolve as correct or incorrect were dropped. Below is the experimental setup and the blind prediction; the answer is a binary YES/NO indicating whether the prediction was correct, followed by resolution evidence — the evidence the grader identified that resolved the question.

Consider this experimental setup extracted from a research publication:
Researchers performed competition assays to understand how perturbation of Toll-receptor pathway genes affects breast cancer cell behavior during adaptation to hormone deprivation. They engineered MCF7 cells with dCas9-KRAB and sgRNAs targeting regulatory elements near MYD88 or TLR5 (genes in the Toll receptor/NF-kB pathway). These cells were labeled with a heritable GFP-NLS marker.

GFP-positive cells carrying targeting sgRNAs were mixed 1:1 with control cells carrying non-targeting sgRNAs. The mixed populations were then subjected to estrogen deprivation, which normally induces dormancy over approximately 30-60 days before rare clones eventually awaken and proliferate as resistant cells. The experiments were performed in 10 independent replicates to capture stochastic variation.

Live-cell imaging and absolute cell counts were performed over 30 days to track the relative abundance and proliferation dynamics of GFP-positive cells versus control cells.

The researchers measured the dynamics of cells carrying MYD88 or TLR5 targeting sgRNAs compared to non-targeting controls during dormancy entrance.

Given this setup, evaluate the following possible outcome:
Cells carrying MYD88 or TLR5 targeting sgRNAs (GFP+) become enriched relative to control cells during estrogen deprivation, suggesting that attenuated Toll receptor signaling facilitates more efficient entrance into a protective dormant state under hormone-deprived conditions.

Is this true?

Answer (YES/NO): NO